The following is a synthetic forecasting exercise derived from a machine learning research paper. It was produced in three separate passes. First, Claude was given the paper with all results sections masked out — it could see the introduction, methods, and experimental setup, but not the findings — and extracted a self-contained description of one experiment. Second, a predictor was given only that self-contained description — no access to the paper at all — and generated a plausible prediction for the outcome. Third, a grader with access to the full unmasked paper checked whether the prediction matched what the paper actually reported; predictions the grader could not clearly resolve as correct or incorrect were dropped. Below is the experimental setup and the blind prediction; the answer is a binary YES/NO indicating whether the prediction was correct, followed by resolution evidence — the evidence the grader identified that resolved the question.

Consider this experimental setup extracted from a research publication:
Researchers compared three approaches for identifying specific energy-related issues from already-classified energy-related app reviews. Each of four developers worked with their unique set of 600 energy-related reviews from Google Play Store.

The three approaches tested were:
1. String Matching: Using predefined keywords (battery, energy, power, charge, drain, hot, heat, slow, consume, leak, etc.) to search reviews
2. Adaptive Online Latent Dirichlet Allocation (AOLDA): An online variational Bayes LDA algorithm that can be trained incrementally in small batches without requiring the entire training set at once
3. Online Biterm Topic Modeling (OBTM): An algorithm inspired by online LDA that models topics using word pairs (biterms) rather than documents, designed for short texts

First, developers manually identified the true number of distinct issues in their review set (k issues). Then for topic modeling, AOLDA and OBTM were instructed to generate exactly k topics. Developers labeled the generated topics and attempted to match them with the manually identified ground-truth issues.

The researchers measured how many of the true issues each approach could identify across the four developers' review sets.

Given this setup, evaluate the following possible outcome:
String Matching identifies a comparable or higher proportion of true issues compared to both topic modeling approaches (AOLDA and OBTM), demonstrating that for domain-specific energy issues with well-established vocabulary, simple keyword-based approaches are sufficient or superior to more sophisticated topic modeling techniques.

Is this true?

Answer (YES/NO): NO